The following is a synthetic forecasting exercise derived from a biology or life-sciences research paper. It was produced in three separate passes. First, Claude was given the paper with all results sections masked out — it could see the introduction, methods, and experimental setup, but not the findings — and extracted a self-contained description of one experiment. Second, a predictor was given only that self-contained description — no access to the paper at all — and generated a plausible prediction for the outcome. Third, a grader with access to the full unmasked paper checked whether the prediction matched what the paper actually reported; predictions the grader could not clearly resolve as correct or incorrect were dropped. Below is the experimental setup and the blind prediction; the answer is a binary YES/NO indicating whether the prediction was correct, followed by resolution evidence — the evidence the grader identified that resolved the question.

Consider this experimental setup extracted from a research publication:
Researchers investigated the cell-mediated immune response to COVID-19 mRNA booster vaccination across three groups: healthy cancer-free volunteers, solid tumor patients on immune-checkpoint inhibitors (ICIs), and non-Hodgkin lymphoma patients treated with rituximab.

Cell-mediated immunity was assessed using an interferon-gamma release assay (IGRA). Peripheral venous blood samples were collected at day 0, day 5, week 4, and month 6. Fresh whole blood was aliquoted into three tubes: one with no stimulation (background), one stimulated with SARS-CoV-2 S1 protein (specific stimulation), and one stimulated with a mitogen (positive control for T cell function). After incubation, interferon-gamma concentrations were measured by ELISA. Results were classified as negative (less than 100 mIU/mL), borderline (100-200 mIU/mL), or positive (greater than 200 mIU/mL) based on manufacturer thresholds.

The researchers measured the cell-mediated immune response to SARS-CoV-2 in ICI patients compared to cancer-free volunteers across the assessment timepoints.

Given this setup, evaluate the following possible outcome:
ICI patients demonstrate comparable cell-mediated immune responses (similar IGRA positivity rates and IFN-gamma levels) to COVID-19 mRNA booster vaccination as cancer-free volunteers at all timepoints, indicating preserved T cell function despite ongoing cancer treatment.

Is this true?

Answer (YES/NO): YES